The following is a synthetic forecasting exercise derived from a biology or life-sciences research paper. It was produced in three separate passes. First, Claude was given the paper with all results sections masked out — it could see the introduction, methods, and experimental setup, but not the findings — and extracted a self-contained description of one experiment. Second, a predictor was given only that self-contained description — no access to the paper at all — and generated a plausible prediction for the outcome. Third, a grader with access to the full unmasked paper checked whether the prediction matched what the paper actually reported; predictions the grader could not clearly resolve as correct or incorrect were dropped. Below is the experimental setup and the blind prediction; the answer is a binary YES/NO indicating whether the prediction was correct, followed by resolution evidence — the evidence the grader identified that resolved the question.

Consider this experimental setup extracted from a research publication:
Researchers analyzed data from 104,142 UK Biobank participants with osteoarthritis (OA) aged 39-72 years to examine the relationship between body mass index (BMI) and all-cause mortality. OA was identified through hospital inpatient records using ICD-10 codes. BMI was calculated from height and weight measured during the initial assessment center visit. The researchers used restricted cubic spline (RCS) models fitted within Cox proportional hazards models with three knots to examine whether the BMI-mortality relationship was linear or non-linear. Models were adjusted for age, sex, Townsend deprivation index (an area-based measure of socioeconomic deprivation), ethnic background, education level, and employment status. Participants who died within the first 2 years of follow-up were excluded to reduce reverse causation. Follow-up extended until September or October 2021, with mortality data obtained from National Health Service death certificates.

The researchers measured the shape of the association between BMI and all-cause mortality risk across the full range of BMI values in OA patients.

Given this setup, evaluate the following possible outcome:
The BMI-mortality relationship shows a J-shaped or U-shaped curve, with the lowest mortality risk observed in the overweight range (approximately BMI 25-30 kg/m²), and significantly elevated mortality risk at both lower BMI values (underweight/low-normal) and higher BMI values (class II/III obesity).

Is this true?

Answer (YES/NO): YES